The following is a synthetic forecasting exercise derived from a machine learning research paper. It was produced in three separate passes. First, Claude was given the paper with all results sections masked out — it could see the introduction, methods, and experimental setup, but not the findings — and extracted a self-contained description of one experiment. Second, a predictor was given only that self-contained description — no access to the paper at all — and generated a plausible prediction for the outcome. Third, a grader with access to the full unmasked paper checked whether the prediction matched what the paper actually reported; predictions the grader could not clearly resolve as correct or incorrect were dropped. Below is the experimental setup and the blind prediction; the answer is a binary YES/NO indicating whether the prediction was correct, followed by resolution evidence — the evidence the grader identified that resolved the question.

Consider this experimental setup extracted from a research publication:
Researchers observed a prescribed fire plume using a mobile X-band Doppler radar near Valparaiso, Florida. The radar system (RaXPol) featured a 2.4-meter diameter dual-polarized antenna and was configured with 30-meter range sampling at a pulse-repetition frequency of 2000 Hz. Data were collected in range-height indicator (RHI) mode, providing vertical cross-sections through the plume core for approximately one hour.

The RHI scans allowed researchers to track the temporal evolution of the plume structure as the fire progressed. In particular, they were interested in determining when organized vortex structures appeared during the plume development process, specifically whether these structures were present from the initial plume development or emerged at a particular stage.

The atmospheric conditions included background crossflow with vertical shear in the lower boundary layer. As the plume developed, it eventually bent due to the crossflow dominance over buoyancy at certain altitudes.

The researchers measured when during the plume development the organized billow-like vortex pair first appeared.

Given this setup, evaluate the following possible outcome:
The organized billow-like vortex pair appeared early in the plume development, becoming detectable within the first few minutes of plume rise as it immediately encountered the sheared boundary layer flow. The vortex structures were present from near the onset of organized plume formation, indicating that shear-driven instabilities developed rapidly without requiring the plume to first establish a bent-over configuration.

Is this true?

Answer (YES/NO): NO